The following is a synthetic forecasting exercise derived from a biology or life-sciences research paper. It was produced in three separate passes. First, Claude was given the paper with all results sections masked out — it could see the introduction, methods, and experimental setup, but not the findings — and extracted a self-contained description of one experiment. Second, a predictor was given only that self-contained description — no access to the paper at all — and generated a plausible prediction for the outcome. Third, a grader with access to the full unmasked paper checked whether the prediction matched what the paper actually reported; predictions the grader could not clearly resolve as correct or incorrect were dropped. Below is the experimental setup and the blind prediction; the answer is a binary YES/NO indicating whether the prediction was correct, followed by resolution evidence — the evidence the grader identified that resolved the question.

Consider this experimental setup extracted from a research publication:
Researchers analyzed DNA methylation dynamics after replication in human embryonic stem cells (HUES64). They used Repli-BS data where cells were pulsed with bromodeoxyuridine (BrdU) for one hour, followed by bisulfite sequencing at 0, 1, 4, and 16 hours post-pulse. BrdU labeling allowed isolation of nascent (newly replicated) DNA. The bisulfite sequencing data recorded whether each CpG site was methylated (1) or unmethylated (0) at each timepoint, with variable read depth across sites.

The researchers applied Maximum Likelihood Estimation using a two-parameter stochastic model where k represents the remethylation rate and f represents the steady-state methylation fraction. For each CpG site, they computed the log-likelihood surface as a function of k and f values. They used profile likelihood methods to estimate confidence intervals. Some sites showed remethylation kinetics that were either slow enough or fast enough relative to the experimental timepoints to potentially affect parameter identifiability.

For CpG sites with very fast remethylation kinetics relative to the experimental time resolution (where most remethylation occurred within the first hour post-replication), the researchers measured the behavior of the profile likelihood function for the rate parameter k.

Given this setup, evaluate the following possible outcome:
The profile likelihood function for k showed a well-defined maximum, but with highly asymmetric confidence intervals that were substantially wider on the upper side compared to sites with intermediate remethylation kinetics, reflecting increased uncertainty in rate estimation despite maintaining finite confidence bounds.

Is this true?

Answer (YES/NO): NO